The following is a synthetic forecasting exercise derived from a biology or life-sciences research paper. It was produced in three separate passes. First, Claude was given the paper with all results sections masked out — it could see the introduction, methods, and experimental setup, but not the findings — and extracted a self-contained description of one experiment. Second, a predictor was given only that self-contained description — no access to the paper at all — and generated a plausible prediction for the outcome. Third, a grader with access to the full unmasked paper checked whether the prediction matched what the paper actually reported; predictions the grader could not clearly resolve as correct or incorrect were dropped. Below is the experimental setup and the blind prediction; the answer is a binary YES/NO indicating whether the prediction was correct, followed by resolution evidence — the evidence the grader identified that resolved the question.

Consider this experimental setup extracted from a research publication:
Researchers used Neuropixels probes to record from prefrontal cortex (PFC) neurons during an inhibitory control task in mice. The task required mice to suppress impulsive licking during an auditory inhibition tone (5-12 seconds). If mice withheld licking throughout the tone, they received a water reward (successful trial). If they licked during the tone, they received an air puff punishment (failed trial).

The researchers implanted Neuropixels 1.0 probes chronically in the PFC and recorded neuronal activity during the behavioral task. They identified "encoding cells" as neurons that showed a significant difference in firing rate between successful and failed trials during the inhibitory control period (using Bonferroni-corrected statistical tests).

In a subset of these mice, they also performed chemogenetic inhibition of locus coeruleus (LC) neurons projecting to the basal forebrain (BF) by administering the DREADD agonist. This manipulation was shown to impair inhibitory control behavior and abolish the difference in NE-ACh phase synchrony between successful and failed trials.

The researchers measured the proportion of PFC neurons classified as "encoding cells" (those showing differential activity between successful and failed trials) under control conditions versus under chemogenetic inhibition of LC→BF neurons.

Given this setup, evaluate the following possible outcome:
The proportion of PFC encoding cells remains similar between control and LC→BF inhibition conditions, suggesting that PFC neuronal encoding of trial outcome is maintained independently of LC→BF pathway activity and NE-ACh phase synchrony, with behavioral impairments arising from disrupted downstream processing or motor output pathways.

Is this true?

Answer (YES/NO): NO